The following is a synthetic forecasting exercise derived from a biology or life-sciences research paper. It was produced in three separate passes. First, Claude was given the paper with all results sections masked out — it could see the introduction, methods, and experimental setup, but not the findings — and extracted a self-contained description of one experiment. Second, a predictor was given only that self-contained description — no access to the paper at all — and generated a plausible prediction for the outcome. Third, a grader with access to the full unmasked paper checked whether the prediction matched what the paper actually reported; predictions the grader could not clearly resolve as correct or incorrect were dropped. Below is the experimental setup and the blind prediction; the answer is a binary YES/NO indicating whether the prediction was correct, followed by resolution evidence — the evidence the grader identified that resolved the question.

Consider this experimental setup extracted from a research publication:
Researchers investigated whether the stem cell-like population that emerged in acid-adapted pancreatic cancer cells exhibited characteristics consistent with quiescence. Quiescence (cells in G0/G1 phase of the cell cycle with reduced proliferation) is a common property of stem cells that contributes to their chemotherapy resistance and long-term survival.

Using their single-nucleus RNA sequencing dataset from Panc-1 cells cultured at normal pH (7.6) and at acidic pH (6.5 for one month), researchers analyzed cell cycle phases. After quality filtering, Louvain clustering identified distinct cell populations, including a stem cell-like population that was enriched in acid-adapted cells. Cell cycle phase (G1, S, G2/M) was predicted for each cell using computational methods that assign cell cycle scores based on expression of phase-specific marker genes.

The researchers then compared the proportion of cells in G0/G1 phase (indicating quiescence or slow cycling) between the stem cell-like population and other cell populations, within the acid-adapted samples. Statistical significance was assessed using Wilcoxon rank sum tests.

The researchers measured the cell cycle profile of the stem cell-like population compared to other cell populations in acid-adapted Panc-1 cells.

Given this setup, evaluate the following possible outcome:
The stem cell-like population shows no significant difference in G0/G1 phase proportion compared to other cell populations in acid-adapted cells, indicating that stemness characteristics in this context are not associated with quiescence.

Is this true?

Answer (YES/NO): NO